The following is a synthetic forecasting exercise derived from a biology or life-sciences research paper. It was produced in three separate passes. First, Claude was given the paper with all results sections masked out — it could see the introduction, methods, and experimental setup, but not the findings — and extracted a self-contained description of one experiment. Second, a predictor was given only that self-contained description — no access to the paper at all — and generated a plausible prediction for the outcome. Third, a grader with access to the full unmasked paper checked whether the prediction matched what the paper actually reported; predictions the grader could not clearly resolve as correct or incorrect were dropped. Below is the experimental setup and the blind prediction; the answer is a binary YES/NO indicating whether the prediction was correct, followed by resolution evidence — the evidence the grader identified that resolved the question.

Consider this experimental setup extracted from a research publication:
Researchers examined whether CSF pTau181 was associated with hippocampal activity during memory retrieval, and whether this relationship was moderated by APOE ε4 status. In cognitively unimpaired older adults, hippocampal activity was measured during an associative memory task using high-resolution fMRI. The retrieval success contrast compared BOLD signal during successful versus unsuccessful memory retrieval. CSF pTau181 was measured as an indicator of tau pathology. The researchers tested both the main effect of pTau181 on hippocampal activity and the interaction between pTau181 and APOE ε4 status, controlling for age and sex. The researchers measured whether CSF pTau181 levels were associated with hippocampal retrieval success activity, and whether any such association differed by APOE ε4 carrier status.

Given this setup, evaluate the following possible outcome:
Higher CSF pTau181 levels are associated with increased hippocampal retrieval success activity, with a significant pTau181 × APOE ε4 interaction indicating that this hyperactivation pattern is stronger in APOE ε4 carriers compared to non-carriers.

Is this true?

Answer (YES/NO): NO